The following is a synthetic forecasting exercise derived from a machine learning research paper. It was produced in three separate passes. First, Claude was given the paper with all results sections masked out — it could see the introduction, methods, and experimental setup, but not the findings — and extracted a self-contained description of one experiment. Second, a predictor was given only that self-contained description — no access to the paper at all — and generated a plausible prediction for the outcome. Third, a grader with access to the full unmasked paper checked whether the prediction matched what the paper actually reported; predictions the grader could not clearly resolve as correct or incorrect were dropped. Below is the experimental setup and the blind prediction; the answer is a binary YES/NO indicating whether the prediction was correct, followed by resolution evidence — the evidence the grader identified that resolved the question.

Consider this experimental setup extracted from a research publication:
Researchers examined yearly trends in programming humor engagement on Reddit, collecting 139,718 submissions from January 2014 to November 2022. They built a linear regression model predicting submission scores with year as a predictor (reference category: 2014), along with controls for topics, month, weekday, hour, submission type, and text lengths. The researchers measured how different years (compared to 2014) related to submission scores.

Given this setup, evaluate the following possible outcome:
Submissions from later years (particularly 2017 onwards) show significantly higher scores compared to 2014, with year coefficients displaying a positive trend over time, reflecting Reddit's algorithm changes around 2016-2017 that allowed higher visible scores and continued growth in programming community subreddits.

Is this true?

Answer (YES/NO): NO